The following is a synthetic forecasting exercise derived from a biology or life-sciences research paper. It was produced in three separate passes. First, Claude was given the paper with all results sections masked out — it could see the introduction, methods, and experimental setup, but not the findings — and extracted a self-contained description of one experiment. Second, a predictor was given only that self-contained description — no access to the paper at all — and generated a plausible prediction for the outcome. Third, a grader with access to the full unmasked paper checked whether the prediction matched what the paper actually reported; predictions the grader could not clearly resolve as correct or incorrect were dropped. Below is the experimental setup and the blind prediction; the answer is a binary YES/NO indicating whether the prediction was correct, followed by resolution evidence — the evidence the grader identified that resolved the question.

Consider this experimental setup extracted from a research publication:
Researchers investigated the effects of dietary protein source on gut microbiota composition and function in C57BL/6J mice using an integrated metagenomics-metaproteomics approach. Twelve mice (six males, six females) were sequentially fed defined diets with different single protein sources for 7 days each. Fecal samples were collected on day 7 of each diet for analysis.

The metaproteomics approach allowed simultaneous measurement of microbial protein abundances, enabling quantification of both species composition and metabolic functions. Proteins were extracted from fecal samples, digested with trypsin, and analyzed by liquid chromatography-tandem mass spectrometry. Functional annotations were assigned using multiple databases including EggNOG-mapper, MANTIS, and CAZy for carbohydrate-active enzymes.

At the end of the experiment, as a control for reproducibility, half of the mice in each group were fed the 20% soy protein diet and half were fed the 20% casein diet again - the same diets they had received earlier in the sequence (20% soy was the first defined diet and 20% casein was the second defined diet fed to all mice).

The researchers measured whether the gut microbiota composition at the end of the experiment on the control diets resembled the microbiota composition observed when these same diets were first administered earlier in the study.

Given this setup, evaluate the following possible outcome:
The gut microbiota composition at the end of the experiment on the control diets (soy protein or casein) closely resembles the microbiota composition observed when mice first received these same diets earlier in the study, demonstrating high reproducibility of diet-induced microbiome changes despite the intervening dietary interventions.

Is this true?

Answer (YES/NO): YES